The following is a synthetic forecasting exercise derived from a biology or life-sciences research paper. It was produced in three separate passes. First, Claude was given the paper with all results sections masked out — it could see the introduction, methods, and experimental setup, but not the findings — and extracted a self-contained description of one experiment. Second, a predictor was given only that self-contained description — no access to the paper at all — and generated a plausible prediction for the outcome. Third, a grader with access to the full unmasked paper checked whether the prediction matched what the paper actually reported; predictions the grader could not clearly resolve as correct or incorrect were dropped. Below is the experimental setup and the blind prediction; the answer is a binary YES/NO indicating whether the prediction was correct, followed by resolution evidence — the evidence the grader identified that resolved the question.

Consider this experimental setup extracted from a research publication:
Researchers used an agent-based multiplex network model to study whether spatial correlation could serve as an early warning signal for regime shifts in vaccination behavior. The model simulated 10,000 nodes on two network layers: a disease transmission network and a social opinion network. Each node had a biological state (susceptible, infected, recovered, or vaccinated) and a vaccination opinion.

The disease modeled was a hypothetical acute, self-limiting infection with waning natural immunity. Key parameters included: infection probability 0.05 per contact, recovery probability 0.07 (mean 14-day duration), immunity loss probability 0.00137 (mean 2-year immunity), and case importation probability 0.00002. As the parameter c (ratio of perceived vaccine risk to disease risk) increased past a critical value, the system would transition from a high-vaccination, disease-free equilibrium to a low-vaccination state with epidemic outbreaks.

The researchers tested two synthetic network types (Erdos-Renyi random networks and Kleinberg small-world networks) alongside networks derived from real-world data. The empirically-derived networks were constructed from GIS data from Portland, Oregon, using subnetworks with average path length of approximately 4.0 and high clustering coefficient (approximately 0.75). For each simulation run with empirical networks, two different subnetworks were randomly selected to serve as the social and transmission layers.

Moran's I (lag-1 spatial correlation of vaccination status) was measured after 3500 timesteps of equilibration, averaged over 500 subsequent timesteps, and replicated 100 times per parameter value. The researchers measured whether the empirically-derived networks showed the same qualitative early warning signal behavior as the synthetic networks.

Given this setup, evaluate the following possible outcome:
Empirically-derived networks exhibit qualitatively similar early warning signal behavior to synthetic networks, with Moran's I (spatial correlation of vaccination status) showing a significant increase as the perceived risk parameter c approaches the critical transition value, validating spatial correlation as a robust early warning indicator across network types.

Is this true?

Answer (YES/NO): NO